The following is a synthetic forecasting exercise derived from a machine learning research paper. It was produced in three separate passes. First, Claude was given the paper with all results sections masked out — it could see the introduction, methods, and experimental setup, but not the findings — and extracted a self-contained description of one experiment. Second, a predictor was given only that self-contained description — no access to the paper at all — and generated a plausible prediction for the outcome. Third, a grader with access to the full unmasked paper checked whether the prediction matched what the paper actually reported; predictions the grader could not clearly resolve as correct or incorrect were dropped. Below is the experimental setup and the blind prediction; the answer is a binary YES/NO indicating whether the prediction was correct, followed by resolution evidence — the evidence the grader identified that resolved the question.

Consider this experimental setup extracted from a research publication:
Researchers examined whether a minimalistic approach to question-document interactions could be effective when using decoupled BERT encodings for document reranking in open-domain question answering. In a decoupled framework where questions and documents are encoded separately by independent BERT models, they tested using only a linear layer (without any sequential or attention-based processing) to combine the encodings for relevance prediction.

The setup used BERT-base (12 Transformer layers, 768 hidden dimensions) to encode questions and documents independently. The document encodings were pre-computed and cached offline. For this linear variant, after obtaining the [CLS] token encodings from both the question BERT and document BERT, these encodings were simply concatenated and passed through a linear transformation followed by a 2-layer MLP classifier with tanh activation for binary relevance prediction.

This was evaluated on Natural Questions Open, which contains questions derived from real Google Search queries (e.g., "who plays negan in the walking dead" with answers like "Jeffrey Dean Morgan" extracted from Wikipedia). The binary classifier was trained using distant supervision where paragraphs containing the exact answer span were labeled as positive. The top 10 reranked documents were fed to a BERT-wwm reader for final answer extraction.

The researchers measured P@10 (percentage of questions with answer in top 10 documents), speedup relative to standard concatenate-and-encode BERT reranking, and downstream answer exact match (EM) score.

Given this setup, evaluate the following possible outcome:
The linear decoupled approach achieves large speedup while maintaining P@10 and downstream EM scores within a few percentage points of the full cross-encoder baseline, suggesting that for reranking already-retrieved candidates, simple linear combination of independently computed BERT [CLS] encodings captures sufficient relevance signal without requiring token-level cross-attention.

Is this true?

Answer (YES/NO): NO